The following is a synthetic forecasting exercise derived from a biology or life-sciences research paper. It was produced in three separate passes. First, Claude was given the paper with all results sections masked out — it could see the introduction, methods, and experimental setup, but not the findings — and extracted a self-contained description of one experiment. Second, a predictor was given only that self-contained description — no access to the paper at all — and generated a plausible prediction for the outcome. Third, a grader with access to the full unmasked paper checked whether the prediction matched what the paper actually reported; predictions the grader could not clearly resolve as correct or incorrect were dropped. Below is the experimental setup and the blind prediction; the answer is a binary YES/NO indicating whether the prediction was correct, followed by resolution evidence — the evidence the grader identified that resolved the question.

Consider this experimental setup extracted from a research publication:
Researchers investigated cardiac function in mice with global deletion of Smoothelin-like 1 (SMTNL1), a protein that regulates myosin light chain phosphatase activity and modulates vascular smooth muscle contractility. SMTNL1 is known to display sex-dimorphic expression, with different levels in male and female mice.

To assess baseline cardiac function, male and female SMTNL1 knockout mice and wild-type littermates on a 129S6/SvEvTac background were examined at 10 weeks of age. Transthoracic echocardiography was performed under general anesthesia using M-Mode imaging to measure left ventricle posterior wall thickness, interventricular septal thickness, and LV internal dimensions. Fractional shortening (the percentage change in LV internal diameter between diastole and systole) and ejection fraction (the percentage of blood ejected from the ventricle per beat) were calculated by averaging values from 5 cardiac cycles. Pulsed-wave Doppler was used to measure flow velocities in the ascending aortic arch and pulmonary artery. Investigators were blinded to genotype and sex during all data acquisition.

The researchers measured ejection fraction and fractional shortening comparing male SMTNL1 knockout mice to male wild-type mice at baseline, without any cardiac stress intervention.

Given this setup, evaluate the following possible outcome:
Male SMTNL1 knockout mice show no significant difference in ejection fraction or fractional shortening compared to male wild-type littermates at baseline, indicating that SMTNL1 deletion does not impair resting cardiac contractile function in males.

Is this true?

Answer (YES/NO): NO